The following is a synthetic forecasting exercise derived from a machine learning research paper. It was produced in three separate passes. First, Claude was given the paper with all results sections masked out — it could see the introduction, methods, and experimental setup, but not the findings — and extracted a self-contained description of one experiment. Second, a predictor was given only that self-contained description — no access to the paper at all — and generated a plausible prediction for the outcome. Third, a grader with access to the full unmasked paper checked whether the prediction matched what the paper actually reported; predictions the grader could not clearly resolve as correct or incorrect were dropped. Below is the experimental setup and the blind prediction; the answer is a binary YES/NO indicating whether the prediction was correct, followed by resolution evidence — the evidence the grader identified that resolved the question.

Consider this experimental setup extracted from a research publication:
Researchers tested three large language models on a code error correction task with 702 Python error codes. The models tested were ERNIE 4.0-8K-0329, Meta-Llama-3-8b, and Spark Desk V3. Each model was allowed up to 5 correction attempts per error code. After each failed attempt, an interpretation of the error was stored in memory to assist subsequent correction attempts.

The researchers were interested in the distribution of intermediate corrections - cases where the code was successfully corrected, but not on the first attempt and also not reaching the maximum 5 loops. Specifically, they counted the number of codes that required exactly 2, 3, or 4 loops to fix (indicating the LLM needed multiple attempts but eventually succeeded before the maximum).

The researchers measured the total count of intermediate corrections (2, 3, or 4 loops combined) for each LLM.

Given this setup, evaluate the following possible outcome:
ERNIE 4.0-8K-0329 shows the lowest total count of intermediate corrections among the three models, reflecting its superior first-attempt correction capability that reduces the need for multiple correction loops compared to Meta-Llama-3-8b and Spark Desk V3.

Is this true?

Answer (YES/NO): NO